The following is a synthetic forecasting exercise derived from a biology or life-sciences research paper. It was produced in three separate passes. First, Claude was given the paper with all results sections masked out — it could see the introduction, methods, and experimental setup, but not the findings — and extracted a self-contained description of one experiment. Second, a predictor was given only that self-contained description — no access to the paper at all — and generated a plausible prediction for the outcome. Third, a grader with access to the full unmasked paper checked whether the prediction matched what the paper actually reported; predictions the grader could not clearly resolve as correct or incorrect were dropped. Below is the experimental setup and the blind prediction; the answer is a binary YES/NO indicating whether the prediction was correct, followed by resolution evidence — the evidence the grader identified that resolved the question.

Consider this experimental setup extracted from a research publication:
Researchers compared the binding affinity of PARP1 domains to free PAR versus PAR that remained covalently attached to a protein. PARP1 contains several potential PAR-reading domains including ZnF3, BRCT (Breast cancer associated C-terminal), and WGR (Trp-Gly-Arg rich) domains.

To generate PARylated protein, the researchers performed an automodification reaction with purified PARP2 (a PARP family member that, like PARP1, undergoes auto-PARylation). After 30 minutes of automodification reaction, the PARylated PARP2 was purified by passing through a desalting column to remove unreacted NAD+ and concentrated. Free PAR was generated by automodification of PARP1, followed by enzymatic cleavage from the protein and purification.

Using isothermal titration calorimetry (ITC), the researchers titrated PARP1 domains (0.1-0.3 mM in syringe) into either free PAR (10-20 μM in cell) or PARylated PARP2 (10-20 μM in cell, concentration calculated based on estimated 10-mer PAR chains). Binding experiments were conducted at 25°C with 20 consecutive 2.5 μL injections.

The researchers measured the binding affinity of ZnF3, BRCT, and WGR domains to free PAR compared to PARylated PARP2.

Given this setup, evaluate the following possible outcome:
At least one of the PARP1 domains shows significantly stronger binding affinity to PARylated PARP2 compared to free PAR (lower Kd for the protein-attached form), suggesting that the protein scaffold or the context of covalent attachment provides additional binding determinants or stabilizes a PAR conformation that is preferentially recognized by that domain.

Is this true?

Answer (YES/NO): YES